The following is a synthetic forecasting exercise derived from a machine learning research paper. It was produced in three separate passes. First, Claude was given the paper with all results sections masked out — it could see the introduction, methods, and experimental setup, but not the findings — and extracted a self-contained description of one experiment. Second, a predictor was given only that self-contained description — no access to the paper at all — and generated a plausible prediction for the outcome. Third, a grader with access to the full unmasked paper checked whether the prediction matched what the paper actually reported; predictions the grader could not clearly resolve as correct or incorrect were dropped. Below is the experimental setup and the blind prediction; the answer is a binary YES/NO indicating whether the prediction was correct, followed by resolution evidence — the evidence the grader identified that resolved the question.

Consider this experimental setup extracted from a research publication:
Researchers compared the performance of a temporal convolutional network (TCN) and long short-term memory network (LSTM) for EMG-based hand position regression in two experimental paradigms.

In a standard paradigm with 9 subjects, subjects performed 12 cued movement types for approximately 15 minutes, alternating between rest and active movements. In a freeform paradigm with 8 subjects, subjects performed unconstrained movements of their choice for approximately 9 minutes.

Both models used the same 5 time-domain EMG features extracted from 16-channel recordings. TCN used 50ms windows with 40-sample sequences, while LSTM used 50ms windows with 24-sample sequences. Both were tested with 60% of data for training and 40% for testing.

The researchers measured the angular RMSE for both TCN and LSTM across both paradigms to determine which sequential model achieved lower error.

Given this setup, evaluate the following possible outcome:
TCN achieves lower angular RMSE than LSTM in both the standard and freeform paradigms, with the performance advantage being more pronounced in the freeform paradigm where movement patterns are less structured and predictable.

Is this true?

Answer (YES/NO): NO